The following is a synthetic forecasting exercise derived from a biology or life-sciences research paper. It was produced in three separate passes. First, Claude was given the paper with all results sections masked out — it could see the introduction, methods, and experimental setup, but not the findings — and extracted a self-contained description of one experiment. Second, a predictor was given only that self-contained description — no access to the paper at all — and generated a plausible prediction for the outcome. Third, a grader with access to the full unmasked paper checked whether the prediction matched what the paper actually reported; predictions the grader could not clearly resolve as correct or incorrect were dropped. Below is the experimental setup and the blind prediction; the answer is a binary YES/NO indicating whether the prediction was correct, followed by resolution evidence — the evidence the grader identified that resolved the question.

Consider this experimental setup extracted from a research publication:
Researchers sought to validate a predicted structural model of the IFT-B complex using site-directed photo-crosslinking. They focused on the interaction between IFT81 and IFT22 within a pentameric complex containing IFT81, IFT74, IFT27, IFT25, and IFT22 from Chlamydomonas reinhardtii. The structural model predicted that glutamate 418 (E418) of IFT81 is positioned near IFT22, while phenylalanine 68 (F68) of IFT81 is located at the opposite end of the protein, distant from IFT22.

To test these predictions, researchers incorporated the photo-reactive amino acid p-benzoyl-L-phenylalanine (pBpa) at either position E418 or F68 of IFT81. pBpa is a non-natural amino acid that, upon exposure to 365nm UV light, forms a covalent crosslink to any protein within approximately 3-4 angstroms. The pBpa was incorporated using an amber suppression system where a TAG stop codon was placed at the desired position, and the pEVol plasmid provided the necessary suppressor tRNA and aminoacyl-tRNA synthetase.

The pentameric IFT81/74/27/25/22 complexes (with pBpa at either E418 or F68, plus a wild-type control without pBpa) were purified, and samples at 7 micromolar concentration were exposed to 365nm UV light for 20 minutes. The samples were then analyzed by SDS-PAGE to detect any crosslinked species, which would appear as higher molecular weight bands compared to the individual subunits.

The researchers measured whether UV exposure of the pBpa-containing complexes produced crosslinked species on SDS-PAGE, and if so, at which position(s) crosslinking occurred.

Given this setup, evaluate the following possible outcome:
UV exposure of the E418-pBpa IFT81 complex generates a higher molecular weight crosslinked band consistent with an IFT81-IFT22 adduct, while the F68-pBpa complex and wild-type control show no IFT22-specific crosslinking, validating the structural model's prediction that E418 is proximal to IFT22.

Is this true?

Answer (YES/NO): YES